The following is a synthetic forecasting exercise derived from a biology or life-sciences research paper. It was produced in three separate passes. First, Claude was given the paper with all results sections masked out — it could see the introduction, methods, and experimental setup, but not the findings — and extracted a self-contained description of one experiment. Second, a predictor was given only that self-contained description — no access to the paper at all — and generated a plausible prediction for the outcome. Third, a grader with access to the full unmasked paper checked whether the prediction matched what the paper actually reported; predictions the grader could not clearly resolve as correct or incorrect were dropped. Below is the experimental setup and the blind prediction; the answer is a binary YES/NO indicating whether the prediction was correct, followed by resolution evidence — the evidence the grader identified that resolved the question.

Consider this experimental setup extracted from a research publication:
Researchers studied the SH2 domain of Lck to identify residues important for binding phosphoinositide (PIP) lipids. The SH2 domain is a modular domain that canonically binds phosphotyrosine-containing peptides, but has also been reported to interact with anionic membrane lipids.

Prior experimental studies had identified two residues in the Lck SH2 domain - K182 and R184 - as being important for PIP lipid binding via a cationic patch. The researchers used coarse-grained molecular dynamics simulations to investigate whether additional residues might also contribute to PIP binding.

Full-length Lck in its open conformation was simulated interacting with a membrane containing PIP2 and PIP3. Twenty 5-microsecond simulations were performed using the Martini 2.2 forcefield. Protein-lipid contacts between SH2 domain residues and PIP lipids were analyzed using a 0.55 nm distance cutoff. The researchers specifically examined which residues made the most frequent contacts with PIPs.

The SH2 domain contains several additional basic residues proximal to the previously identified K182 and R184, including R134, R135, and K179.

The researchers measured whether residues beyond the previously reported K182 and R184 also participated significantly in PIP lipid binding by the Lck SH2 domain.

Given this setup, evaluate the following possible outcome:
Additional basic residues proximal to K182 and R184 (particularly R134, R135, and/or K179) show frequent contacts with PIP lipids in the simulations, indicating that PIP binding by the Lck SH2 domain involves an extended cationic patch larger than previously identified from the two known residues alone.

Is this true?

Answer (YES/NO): YES